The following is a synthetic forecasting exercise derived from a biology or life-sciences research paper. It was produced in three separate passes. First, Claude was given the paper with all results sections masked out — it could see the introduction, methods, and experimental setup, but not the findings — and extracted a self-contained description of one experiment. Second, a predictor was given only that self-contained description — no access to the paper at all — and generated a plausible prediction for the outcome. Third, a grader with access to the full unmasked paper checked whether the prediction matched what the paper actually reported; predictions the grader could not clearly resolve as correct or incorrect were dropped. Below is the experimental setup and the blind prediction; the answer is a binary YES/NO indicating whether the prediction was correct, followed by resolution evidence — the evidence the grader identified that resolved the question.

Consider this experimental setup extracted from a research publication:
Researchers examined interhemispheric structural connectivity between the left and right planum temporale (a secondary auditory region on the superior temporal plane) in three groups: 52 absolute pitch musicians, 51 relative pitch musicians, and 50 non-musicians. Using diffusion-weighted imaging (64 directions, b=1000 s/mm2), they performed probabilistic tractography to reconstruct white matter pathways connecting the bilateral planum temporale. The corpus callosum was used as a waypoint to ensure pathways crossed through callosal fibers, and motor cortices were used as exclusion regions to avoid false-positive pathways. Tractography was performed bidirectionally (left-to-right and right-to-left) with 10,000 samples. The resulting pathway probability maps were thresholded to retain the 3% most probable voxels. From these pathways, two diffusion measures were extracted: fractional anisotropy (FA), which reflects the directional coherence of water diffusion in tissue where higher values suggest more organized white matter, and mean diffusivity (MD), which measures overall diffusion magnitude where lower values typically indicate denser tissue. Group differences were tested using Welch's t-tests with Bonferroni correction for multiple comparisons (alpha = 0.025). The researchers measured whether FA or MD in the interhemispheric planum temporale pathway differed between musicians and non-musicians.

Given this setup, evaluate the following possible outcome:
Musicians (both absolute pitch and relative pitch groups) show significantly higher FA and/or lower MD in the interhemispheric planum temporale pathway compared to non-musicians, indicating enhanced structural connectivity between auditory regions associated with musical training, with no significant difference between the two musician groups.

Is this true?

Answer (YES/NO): NO